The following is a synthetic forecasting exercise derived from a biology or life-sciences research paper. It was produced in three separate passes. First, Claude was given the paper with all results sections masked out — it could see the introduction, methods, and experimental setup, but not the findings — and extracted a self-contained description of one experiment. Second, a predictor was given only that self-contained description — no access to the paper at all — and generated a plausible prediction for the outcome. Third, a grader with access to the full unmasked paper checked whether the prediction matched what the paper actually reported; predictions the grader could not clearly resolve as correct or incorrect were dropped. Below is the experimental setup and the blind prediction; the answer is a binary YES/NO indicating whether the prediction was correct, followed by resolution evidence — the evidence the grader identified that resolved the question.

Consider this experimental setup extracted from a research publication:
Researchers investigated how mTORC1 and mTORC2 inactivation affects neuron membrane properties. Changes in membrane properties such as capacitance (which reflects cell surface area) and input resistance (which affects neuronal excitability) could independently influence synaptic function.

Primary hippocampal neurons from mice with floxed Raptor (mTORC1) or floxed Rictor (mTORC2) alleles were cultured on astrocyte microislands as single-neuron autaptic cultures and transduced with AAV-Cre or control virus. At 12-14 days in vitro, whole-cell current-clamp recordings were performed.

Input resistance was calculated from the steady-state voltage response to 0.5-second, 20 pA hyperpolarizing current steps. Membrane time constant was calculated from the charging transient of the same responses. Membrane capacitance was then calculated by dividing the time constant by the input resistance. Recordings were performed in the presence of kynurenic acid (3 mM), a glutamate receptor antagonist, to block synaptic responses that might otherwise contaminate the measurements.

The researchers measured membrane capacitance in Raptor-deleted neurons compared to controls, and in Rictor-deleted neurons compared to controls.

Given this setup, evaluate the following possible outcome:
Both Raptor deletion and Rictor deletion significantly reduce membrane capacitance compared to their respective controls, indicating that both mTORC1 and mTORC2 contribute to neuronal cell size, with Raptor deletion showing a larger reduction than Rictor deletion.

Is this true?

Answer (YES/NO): NO